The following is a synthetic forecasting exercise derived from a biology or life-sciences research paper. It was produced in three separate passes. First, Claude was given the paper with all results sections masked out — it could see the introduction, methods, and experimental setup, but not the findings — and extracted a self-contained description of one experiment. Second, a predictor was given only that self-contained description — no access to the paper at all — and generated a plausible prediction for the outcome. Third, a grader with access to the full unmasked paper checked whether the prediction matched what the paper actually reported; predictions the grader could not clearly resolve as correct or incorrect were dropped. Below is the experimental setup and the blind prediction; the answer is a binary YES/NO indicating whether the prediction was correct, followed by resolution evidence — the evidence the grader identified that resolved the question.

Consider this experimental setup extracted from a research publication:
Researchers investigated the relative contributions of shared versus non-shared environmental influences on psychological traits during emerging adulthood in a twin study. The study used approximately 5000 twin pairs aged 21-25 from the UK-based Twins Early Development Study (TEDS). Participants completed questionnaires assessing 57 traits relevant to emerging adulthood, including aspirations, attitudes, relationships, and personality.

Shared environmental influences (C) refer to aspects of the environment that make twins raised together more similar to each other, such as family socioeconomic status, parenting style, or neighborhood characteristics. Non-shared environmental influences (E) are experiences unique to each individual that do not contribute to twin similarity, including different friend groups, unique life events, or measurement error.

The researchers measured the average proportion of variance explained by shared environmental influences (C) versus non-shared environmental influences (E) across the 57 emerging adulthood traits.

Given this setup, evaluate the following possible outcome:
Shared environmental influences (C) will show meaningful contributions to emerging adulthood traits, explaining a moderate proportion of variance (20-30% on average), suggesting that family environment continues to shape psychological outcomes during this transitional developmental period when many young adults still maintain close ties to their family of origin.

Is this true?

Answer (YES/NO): NO